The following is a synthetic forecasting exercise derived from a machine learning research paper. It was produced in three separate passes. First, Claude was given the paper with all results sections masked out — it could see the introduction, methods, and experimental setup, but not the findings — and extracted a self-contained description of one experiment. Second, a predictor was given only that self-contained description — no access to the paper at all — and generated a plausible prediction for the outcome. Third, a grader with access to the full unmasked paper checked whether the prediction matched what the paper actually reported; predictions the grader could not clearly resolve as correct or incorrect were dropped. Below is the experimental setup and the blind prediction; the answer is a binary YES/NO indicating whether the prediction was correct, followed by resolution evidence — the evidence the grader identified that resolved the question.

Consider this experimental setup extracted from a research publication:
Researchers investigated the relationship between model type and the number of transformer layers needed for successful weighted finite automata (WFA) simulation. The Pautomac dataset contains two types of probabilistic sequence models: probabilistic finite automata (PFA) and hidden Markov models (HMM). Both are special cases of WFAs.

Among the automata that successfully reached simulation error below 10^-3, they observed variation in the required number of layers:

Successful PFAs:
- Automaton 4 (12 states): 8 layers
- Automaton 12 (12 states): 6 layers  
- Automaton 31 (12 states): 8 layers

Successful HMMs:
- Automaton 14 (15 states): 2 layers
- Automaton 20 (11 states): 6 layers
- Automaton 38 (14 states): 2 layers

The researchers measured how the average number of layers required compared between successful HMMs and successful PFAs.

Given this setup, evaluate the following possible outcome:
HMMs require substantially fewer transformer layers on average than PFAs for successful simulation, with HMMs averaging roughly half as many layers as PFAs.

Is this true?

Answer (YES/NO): YES